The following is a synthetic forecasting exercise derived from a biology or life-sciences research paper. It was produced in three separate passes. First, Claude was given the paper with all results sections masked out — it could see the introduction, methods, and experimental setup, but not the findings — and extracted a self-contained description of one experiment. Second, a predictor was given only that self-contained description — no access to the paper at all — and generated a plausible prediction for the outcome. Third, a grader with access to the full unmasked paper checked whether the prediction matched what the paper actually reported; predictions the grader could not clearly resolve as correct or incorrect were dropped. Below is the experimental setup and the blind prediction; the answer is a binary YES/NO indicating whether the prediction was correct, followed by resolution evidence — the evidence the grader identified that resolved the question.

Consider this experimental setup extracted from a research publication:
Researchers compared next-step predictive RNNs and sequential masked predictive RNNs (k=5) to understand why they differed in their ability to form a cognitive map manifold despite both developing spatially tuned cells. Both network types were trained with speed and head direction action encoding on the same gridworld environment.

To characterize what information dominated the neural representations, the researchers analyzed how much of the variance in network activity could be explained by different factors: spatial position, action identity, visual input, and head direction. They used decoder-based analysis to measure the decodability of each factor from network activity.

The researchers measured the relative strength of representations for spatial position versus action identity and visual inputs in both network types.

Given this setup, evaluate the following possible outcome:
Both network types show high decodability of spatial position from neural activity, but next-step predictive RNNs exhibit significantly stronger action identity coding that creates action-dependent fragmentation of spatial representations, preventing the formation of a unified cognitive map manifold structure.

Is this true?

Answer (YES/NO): NO